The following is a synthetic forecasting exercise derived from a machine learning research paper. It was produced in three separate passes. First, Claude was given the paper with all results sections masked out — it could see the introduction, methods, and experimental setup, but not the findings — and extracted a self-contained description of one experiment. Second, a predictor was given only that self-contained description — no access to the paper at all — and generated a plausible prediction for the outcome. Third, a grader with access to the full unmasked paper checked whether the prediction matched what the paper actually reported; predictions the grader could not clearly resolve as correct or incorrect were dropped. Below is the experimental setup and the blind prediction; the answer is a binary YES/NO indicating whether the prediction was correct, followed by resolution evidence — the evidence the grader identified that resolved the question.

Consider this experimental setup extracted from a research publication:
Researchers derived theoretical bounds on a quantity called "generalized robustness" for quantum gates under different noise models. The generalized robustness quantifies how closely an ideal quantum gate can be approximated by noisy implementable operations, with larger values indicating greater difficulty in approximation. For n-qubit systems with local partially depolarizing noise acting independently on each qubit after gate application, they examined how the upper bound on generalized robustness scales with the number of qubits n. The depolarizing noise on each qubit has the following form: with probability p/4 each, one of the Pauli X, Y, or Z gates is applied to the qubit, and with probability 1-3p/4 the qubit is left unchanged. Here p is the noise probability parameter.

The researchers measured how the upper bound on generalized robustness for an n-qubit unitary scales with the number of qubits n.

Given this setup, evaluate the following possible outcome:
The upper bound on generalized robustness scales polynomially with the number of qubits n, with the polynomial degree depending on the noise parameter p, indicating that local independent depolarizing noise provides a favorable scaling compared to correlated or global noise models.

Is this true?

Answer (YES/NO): NO